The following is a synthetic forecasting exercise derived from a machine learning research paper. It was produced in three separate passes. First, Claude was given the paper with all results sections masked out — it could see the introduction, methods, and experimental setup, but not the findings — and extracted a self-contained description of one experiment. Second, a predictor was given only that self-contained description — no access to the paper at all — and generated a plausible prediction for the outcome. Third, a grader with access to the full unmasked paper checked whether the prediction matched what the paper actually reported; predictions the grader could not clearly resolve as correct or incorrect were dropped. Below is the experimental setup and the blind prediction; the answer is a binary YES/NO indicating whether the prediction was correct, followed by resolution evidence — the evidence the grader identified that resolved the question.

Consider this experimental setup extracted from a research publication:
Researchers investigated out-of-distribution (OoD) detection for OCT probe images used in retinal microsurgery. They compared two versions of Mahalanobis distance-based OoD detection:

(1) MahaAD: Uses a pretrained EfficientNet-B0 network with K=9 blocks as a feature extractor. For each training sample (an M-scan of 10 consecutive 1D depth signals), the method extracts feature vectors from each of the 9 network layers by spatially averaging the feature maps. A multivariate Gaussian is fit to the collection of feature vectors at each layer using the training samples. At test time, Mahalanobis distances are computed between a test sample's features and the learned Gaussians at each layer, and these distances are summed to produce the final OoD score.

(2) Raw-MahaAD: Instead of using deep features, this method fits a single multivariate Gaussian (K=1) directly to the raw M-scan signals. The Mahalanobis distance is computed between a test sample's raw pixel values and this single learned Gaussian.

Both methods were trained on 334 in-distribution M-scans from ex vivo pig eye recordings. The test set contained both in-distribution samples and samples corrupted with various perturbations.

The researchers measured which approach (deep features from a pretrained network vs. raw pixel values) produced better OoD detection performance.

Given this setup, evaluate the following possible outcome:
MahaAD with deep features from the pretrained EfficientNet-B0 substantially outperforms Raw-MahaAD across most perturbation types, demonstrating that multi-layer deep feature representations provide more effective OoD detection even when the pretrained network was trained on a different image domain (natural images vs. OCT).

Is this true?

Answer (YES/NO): YES